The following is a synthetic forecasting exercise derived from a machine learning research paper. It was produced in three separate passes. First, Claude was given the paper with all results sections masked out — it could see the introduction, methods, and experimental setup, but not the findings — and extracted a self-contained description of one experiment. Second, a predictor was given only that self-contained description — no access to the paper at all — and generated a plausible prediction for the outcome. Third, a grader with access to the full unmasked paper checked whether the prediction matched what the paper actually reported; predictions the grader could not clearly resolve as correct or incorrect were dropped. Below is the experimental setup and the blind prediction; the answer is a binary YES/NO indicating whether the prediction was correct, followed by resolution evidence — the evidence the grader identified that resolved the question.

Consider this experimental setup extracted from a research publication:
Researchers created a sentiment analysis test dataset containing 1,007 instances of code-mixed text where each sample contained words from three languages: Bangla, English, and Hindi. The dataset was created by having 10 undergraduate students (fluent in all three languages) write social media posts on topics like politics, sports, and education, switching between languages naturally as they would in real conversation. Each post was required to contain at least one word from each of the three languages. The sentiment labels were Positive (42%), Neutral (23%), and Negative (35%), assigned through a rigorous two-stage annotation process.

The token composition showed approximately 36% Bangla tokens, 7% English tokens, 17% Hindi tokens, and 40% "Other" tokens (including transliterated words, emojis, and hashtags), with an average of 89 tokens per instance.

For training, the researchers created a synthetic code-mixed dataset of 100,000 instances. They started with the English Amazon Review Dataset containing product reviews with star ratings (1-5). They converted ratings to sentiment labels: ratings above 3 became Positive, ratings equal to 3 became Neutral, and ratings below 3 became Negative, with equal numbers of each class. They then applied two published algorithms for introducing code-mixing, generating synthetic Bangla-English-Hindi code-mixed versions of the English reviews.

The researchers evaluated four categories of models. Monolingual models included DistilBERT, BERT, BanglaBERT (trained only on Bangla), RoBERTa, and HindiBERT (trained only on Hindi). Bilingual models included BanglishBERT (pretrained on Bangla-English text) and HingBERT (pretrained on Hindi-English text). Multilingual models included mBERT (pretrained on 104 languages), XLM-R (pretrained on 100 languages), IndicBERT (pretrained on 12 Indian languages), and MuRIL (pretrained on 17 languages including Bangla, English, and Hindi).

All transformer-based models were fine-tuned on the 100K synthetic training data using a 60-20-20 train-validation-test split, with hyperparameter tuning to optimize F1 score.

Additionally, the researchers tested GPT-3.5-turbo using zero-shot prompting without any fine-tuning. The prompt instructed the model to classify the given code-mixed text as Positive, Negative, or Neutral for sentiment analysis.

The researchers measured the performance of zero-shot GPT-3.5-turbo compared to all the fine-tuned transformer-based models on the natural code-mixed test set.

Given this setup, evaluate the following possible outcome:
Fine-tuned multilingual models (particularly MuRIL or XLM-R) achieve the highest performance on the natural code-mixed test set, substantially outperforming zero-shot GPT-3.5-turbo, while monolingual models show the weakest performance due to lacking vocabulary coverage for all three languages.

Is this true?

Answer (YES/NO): NO